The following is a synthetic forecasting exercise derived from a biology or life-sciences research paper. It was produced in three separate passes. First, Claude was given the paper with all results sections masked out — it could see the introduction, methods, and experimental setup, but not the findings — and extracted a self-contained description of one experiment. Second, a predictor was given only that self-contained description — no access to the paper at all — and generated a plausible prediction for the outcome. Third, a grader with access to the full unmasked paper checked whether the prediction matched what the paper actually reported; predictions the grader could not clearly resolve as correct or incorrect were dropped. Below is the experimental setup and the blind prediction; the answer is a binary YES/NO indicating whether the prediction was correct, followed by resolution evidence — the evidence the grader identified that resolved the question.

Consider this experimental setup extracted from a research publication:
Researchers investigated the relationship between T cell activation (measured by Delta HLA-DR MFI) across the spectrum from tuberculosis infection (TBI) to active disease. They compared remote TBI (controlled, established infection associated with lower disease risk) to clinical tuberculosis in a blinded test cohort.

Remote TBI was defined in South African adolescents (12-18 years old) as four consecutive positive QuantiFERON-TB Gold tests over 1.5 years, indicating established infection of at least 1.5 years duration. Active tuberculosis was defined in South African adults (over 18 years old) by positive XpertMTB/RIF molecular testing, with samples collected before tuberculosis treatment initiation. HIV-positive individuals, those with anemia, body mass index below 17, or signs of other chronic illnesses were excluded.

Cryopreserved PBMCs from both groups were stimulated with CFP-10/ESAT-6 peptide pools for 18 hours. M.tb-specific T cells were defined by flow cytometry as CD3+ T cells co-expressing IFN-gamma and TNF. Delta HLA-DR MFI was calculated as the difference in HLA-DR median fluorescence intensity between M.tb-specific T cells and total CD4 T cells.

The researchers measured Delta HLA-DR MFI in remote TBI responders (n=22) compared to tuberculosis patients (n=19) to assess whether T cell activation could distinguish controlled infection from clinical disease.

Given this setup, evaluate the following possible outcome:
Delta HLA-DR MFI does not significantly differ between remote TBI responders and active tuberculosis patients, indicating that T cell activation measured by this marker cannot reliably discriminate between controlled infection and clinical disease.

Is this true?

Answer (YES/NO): NO